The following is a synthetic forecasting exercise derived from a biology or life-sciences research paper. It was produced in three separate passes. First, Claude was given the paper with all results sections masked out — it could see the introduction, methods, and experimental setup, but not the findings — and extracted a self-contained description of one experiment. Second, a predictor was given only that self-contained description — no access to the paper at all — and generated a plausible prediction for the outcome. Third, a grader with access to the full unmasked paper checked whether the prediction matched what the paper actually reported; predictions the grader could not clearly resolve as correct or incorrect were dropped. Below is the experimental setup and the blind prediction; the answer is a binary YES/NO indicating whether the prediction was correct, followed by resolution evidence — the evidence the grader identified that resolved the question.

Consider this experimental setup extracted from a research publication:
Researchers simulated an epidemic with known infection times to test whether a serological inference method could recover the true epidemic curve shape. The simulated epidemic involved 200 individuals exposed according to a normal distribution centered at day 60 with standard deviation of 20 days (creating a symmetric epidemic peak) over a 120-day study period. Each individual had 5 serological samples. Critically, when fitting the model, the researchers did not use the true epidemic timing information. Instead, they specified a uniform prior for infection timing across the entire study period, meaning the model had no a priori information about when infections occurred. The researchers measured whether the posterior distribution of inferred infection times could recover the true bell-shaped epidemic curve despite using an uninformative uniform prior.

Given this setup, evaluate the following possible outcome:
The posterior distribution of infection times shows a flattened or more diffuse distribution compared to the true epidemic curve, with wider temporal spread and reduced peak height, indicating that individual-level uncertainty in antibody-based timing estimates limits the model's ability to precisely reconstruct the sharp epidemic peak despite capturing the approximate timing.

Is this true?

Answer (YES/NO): NO